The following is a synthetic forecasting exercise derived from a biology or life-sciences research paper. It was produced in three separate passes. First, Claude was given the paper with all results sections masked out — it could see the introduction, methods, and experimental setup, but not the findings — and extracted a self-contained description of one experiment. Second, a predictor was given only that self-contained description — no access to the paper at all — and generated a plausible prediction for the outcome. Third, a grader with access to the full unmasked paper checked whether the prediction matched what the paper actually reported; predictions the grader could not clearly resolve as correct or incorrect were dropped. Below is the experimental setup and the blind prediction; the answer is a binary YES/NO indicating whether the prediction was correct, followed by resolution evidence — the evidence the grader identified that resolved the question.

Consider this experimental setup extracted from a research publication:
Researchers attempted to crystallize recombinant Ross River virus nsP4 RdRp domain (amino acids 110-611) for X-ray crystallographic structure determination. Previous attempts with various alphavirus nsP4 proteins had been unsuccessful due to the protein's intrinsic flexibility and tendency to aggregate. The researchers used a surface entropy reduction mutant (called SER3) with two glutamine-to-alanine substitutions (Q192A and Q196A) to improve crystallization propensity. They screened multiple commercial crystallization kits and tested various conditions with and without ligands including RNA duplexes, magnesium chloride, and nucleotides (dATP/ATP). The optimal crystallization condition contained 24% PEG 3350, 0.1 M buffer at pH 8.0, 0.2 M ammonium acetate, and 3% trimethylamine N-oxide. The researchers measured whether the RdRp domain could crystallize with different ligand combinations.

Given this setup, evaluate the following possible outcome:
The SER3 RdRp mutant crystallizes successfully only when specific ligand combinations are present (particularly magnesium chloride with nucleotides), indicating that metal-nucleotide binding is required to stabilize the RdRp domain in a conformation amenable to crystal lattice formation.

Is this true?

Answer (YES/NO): NO